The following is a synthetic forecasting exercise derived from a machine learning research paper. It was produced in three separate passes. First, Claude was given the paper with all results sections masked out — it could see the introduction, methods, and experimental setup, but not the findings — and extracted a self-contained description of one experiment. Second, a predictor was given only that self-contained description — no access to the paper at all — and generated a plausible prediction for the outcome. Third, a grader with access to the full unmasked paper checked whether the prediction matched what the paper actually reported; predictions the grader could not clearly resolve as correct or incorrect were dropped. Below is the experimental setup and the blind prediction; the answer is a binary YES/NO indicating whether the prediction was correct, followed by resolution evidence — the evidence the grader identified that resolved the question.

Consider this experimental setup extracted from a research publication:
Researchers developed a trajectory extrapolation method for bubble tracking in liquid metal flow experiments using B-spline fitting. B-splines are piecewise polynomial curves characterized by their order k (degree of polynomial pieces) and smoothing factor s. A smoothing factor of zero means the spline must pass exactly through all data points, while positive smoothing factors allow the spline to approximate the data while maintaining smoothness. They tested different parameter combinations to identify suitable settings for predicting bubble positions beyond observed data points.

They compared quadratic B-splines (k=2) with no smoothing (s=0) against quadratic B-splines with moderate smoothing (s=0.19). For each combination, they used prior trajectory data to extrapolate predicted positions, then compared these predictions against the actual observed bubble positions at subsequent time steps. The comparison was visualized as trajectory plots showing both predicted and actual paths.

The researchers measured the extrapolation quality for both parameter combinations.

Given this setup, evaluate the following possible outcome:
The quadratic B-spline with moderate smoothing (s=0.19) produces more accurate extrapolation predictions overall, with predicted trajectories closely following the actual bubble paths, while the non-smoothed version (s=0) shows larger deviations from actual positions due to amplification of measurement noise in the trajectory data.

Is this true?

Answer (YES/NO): NO